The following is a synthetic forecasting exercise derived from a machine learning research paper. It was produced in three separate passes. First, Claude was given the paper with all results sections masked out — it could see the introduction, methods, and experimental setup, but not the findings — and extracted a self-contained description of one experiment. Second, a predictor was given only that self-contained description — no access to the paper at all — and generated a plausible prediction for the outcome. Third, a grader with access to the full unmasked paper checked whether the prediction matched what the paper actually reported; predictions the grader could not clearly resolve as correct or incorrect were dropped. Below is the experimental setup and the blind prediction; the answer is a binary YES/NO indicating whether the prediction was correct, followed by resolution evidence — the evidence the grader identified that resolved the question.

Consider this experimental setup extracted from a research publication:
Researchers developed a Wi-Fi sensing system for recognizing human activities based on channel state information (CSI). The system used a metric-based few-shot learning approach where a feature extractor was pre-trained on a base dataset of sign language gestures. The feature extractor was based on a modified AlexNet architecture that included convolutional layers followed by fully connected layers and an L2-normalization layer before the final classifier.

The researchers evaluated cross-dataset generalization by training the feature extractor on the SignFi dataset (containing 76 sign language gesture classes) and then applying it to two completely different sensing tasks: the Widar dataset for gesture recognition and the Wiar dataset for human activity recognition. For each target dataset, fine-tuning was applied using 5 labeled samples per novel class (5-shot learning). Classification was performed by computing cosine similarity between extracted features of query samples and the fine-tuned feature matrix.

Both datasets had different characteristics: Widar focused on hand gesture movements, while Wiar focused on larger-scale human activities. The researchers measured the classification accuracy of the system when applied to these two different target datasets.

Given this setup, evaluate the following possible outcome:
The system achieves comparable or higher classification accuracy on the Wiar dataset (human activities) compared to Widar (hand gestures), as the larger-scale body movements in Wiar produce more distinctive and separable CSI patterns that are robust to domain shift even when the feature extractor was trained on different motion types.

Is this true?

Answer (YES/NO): NO